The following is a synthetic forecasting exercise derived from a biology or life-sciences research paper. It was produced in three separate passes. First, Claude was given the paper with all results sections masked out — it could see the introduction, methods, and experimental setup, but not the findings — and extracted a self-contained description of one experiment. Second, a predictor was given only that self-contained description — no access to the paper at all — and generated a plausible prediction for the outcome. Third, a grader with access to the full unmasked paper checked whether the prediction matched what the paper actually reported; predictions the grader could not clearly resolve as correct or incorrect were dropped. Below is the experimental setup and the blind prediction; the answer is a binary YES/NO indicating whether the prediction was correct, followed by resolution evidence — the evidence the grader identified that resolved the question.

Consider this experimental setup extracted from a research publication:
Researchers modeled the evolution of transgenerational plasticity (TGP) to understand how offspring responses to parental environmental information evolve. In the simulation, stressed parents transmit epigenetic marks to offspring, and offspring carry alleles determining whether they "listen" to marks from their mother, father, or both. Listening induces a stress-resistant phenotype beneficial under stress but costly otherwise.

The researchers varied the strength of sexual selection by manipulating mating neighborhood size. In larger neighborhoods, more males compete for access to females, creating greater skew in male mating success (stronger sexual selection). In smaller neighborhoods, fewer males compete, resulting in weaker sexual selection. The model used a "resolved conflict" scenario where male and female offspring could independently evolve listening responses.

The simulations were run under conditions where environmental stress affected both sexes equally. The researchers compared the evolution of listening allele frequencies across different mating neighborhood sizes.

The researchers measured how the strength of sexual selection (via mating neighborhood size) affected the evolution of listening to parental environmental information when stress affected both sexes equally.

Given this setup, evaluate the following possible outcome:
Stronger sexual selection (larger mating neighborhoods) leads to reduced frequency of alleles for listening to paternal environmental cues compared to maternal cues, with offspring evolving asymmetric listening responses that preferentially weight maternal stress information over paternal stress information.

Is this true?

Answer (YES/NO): NO